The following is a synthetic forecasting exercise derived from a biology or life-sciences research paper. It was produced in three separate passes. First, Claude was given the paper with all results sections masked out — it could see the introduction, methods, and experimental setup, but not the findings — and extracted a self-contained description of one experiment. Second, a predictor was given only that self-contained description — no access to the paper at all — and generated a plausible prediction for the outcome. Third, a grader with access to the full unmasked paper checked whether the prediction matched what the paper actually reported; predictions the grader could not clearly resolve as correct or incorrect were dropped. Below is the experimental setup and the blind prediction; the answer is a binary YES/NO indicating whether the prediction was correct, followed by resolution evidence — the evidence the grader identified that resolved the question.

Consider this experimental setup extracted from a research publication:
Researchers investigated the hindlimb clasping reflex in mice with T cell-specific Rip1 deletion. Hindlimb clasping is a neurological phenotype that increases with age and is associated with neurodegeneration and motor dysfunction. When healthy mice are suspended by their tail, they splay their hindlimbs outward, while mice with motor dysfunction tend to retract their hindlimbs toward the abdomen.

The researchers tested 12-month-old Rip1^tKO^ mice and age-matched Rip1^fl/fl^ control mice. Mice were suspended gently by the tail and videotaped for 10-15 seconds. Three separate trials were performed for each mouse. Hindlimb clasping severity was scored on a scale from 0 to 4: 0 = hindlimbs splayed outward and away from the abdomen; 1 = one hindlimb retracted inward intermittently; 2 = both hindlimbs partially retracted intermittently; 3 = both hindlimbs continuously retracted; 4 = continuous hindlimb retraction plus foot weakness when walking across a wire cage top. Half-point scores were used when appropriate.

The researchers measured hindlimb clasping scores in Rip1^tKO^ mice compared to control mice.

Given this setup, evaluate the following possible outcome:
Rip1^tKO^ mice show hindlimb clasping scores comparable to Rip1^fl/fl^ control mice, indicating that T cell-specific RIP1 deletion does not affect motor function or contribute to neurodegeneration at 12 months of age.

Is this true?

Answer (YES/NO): NO